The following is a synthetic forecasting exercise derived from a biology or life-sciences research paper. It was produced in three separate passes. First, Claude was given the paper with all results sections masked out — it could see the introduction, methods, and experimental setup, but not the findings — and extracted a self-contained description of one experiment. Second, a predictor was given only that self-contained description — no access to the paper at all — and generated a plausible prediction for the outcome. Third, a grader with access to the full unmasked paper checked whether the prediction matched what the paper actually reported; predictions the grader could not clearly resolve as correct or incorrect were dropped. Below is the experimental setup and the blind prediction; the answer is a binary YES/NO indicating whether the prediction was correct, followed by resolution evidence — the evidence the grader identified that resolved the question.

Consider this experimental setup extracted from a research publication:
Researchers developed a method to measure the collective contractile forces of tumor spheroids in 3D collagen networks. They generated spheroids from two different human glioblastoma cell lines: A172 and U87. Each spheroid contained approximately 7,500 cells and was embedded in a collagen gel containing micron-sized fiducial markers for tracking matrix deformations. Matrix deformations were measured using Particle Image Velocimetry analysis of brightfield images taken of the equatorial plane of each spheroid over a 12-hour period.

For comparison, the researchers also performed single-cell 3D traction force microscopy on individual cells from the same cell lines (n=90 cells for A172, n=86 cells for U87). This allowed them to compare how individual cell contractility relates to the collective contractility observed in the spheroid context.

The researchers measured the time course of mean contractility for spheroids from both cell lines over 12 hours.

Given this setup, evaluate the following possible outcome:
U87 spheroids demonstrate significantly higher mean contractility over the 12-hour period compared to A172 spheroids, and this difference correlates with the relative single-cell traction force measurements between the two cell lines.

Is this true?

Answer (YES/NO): NO